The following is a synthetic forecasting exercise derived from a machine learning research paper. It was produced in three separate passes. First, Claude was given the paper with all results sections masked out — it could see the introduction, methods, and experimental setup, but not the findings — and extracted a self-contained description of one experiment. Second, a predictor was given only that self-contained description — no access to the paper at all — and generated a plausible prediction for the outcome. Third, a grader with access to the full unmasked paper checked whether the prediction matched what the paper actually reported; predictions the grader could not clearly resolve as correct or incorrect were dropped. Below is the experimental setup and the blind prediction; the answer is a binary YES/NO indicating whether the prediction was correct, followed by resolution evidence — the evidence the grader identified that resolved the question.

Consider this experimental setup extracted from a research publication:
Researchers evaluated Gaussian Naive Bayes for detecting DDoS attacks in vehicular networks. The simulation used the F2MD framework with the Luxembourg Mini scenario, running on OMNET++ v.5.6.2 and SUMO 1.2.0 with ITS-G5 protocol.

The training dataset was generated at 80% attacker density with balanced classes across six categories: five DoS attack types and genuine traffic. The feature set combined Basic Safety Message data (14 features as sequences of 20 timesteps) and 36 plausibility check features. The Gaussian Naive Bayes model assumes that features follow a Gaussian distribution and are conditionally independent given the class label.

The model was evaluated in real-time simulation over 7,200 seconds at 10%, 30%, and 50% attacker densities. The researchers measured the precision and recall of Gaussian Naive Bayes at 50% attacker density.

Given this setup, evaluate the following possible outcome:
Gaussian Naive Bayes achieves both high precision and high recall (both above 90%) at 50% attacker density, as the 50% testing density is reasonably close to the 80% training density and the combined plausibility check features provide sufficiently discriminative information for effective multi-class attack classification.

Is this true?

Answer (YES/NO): YES